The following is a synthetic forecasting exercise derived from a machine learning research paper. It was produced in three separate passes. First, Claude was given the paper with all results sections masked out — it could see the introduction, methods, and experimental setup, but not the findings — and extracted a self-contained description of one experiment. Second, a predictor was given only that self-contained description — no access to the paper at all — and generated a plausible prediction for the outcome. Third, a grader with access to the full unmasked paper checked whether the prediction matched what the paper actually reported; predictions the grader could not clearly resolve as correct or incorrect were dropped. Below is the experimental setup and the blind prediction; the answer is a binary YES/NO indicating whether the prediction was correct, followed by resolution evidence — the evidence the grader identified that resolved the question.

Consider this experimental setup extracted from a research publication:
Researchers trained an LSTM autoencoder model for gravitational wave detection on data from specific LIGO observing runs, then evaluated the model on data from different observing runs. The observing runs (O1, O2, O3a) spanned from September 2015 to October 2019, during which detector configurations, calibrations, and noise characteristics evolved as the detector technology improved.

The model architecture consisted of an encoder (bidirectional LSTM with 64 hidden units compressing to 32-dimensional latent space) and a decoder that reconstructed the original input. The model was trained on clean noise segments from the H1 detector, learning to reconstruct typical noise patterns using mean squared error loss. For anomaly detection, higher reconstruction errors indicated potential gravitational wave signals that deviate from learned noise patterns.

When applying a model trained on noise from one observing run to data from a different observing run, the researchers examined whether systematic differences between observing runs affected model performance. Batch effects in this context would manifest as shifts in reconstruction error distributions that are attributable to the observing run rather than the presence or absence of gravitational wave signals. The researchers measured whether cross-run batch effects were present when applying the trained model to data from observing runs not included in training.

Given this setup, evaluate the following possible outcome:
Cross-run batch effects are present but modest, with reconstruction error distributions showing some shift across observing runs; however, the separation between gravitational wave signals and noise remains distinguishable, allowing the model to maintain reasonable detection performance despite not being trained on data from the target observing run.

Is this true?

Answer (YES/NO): NO